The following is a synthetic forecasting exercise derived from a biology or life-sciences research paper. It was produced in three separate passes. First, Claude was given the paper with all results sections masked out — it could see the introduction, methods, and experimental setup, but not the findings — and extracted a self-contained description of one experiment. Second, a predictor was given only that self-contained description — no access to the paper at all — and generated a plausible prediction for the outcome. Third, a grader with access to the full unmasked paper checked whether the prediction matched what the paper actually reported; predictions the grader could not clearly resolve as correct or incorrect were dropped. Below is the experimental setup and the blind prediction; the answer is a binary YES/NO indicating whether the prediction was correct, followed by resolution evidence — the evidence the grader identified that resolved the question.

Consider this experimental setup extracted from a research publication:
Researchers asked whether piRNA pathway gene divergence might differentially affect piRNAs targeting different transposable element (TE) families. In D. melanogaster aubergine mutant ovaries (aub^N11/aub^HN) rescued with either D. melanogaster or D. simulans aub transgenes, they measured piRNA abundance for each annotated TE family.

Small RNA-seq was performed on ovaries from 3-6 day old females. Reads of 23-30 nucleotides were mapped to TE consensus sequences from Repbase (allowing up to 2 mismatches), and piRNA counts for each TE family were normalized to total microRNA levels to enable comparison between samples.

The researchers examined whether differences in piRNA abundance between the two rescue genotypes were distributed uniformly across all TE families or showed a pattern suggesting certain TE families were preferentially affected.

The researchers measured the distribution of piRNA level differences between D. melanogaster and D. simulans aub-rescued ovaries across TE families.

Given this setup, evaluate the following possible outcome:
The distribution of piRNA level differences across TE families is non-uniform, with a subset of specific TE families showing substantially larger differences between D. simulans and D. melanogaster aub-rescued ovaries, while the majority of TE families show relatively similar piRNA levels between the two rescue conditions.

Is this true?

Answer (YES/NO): YES